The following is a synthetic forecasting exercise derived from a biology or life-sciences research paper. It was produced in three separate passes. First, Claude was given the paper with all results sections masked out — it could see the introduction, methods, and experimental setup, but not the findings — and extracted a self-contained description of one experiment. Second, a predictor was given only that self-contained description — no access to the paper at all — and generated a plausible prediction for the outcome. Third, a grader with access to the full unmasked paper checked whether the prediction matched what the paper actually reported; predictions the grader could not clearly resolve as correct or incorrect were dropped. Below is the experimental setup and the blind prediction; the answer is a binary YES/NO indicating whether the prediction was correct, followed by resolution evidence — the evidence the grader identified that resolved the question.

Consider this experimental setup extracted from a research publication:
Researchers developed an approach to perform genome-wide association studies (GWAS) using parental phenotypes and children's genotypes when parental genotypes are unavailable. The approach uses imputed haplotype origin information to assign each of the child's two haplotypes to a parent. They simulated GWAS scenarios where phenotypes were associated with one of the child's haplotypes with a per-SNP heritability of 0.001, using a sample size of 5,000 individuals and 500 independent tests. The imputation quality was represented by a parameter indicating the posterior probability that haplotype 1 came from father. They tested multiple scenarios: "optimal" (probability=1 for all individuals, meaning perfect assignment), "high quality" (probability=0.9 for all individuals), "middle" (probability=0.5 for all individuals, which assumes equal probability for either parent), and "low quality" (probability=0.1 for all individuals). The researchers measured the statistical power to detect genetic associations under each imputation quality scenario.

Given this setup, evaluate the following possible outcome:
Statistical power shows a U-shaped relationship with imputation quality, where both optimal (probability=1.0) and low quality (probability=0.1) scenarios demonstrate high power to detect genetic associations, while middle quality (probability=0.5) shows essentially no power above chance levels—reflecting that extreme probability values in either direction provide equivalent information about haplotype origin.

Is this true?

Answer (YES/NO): NO